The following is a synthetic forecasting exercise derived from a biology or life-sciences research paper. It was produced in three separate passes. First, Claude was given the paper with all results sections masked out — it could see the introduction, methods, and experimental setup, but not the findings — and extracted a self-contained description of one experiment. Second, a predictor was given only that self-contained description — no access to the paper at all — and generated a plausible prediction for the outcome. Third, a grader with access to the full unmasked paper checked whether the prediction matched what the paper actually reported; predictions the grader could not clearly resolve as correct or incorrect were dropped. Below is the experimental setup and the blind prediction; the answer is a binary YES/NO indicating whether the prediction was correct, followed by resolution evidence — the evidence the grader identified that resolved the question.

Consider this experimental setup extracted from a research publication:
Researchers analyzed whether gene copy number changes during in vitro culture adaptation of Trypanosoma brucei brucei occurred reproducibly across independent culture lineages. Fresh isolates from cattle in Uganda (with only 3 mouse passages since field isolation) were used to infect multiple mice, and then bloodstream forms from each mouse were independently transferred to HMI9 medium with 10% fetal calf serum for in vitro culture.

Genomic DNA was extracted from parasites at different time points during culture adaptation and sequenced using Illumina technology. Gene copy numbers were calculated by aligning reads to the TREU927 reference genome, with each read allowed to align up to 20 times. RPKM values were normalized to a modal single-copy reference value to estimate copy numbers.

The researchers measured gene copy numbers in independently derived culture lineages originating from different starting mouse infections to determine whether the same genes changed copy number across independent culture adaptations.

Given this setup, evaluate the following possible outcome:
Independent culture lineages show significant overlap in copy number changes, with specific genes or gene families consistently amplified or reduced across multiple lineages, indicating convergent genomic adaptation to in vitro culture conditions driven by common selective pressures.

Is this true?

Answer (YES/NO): NO